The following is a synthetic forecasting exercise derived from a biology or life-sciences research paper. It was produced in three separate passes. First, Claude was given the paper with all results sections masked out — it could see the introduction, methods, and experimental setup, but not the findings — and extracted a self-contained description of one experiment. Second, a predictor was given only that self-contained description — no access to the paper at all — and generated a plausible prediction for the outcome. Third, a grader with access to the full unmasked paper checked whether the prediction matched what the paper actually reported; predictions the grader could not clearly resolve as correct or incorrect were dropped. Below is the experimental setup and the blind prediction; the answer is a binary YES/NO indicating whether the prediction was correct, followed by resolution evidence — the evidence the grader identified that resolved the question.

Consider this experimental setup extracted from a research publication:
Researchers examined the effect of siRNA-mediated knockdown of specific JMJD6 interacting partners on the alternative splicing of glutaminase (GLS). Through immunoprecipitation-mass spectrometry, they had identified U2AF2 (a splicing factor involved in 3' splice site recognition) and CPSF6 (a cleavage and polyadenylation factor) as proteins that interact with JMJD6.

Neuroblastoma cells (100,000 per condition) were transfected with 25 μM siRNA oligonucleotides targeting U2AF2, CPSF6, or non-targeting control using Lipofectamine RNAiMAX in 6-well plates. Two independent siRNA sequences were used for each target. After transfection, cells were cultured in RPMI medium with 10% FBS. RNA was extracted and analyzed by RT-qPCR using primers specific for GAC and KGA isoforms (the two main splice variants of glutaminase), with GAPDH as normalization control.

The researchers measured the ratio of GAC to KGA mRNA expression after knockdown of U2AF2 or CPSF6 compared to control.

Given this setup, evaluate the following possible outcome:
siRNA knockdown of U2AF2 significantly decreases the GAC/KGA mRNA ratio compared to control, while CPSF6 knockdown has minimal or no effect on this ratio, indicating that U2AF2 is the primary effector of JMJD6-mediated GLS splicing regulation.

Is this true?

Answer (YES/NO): NO